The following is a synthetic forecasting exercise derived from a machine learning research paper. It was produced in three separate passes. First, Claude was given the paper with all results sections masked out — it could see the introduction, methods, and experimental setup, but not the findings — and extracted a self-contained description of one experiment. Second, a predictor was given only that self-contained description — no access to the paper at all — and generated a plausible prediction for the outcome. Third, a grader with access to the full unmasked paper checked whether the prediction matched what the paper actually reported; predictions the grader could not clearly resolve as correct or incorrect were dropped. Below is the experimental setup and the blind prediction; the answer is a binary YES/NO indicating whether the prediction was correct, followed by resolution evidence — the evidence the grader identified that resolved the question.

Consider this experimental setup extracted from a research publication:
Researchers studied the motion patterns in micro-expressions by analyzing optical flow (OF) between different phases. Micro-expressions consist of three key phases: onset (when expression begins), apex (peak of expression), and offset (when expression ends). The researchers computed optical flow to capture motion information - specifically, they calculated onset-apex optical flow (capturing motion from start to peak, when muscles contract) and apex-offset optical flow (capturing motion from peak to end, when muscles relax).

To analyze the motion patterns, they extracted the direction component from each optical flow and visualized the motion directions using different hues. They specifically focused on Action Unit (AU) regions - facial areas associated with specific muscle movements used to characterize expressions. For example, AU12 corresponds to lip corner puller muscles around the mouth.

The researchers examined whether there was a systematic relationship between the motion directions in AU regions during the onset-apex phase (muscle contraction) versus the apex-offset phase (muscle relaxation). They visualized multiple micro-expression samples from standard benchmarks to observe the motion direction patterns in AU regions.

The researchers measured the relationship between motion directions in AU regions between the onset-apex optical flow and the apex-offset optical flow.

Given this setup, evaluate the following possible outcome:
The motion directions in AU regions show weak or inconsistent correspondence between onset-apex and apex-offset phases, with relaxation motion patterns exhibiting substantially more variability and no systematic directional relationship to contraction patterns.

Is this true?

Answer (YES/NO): NO